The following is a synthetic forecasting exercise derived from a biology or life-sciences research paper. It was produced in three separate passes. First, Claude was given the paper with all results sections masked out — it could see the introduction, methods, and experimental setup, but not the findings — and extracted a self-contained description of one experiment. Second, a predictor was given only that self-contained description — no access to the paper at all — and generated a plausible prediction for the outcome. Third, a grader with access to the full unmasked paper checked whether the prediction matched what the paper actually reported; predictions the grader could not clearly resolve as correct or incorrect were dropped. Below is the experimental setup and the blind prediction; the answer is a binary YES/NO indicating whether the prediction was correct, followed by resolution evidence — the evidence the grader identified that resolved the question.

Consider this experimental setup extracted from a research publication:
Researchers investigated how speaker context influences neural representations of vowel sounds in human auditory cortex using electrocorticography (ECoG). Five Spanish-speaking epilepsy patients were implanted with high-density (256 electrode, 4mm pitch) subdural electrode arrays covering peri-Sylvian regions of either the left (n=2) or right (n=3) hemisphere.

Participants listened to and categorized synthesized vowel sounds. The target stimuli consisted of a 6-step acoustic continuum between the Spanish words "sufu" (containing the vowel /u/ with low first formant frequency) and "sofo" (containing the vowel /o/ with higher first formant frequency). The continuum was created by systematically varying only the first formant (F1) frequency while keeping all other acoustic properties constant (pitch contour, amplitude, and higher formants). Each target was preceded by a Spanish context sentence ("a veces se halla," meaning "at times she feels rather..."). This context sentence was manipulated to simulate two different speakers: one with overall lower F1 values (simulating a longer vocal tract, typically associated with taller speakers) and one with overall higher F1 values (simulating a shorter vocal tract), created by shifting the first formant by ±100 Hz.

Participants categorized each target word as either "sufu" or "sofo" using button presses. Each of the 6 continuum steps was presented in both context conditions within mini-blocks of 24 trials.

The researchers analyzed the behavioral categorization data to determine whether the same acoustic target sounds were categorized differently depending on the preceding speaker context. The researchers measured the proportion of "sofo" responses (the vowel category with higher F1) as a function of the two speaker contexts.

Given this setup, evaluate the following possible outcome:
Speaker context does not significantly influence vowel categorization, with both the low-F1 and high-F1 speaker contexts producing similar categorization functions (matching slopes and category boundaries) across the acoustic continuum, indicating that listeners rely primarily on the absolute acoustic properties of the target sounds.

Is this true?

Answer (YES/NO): NO